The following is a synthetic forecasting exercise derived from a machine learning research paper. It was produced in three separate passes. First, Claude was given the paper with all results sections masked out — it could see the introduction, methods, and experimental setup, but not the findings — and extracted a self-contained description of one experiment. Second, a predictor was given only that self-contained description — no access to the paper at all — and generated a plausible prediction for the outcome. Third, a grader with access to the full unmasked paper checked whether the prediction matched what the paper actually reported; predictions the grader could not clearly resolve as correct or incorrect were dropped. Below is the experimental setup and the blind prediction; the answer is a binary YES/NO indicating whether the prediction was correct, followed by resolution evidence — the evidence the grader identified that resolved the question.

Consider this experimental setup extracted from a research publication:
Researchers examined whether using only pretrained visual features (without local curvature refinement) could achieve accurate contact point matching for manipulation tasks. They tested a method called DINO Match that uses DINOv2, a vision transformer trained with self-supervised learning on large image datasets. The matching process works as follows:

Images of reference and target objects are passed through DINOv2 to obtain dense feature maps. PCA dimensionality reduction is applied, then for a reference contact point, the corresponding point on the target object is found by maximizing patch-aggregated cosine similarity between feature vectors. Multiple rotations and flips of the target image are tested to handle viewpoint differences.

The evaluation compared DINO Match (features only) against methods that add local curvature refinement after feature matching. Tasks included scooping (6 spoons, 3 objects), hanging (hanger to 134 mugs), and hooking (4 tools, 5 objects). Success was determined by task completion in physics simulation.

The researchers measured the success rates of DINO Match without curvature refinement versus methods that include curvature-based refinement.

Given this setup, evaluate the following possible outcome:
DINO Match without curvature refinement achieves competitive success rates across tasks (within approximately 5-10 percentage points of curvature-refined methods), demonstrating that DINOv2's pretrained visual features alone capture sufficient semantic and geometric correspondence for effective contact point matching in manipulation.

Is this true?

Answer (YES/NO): NO